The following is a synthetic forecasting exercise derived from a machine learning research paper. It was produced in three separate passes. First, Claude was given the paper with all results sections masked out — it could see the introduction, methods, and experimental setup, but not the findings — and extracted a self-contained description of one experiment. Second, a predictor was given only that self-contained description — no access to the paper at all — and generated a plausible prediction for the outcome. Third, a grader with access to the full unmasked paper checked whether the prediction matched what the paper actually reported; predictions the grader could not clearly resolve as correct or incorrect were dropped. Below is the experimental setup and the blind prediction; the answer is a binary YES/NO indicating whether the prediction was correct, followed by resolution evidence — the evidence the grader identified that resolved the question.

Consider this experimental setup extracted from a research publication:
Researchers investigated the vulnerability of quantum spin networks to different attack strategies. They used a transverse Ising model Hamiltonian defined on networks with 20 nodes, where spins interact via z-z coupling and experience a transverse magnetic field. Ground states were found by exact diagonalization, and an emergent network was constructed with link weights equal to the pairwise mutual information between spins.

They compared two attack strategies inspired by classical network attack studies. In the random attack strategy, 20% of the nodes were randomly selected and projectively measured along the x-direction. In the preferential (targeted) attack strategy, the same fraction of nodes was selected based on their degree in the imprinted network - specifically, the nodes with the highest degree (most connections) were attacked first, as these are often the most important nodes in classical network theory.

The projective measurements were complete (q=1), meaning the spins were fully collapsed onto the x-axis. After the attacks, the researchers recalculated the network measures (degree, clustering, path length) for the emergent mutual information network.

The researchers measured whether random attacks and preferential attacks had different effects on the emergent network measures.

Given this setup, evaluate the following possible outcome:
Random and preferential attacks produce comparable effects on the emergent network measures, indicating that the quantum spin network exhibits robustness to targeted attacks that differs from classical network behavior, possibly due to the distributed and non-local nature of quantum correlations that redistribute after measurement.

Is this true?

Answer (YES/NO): YES